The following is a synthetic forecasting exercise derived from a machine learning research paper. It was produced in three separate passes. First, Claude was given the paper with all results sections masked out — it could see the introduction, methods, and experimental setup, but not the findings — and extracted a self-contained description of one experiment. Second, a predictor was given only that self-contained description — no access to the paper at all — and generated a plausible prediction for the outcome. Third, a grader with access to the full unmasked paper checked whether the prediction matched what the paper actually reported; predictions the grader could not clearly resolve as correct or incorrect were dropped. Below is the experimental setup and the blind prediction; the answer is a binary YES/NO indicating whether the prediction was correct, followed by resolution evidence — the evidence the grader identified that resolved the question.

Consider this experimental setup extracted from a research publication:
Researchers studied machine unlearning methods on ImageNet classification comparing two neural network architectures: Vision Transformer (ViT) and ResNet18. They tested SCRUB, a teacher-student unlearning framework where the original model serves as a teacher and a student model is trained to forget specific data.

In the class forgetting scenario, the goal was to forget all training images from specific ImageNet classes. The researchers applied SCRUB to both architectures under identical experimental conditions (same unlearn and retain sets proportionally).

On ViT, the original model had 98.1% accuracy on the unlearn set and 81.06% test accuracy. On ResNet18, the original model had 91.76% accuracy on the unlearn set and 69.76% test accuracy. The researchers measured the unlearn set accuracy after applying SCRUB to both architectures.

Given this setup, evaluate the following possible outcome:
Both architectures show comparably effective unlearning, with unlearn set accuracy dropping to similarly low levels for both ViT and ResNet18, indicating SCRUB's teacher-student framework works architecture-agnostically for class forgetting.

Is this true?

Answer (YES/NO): NO